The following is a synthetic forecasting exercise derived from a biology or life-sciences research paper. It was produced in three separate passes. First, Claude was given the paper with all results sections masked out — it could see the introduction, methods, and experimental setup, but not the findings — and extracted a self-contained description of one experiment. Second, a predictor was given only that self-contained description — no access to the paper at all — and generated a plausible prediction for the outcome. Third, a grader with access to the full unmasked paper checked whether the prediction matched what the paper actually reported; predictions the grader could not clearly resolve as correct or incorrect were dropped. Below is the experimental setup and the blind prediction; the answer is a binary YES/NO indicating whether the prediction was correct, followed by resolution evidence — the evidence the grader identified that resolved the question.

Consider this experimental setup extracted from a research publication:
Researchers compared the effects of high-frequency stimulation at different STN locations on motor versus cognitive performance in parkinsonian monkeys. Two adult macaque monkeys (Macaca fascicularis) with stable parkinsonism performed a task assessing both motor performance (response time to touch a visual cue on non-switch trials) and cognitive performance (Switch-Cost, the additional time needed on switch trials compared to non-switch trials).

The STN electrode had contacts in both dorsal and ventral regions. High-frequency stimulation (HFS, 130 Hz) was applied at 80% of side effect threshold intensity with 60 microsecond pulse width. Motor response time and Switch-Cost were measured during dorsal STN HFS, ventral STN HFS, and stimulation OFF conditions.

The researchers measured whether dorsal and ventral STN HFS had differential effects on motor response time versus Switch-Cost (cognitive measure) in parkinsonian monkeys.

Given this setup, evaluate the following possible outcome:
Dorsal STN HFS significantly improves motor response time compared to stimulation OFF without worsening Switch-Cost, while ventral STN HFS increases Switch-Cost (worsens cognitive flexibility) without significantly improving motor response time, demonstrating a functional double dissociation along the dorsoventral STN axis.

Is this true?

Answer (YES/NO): NO